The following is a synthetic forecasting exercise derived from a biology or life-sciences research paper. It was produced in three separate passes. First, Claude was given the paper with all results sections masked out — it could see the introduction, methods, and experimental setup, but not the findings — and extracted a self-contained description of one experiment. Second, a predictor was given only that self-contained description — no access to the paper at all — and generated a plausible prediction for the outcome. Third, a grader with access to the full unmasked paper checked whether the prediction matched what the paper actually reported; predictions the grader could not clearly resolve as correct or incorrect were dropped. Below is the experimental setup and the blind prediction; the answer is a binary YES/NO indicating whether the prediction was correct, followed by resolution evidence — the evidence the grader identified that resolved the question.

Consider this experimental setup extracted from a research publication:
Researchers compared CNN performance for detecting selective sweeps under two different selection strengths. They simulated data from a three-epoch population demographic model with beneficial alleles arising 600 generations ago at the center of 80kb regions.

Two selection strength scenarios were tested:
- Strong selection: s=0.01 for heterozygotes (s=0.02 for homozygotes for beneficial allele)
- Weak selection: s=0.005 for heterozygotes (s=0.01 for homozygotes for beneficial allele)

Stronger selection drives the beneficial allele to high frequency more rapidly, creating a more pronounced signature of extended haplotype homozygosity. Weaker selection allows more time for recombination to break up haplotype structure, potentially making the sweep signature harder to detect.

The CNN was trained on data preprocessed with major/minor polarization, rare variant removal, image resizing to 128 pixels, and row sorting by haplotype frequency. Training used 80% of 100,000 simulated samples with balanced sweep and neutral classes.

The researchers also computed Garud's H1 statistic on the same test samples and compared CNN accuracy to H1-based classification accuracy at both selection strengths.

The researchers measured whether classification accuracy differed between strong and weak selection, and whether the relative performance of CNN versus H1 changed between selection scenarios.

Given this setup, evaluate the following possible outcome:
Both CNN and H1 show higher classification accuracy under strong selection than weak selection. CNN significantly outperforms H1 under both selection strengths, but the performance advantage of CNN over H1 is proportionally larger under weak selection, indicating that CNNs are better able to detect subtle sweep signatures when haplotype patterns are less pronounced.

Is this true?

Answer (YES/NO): NO